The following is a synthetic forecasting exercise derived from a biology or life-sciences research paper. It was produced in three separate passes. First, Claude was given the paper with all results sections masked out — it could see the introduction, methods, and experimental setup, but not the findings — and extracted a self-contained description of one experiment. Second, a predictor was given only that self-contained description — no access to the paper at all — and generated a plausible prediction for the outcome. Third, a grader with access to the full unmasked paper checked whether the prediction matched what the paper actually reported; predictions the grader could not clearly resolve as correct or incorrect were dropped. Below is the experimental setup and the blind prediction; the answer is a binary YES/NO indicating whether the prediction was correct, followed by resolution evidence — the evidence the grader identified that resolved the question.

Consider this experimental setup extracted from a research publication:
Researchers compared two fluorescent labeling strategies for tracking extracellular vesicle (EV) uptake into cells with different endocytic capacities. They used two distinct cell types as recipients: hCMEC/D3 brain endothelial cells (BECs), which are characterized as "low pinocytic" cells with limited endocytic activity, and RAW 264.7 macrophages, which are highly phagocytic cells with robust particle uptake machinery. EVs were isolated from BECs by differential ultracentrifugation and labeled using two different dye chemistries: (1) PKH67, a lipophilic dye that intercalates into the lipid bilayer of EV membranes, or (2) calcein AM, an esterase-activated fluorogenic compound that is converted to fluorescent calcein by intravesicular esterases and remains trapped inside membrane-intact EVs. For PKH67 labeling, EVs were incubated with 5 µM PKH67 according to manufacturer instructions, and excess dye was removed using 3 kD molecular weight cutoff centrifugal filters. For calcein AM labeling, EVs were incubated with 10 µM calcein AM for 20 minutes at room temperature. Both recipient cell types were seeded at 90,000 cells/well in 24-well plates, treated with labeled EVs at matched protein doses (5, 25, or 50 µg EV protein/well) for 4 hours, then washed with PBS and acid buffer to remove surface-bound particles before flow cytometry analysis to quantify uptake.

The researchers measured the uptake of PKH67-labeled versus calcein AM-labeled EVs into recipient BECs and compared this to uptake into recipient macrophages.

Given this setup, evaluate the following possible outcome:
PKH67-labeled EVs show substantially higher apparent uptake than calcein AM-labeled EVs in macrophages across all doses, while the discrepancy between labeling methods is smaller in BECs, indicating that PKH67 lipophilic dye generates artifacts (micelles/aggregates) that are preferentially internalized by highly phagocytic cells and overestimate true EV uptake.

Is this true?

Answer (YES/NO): NO